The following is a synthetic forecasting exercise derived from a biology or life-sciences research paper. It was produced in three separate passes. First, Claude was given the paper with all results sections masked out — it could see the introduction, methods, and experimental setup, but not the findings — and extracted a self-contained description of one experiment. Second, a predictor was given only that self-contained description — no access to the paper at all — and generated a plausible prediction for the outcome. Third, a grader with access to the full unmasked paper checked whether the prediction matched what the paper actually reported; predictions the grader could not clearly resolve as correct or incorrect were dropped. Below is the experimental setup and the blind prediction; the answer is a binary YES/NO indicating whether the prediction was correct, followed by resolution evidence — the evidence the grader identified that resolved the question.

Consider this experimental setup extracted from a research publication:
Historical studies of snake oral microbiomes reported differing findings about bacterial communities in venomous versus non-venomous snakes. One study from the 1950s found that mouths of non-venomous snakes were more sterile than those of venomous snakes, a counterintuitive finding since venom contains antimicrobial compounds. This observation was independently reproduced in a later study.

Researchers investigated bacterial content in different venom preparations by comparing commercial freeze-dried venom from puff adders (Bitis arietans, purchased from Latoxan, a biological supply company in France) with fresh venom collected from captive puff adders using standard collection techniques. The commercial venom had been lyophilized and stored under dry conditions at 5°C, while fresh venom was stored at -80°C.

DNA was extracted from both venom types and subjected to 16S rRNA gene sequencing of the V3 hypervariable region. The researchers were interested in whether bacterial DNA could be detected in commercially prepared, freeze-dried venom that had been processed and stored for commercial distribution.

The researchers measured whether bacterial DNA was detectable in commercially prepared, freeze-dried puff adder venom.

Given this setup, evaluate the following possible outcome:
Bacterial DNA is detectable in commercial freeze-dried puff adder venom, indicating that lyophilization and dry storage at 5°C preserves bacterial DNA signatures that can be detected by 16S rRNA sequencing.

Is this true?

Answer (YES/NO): YES